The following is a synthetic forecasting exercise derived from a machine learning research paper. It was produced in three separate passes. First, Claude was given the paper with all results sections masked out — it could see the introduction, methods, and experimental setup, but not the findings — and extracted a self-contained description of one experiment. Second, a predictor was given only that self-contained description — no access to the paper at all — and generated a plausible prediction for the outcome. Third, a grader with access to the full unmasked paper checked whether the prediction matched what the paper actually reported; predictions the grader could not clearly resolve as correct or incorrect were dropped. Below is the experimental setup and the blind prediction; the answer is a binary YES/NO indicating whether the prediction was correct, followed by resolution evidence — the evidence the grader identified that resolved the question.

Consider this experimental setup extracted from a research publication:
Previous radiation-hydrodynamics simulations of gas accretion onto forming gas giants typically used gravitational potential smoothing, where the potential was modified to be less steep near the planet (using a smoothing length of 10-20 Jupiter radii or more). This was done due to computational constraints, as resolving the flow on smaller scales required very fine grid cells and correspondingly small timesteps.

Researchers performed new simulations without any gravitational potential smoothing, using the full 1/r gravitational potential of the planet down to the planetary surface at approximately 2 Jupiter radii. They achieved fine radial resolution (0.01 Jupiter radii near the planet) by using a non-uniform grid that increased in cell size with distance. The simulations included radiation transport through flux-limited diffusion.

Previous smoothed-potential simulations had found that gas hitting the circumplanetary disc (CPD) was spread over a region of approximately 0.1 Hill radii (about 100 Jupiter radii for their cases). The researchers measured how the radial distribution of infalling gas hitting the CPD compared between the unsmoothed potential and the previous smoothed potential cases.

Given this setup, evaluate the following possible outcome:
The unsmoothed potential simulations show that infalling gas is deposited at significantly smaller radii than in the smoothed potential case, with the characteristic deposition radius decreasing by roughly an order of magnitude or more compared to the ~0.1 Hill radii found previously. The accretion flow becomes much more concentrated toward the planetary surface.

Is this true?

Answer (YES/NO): NO